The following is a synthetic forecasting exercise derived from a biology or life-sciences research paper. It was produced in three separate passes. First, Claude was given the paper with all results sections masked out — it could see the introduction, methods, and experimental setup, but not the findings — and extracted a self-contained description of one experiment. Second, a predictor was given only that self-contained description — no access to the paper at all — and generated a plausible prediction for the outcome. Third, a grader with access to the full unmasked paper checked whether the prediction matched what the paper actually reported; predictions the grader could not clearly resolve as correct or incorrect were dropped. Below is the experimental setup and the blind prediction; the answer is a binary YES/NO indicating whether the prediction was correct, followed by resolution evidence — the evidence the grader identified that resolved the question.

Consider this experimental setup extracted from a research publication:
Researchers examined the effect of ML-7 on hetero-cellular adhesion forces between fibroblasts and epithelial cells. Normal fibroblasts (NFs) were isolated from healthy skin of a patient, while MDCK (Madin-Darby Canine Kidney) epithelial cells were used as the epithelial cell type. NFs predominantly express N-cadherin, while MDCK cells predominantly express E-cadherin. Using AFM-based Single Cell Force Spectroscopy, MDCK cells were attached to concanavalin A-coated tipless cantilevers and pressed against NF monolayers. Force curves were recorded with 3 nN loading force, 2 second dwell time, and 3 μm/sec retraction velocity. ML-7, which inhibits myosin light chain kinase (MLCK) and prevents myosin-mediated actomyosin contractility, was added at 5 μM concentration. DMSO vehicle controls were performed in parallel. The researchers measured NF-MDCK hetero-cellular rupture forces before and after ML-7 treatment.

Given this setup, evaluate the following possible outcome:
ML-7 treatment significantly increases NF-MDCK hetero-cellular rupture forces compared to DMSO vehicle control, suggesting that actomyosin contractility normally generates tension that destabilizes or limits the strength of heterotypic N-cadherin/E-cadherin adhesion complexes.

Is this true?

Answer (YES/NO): NO